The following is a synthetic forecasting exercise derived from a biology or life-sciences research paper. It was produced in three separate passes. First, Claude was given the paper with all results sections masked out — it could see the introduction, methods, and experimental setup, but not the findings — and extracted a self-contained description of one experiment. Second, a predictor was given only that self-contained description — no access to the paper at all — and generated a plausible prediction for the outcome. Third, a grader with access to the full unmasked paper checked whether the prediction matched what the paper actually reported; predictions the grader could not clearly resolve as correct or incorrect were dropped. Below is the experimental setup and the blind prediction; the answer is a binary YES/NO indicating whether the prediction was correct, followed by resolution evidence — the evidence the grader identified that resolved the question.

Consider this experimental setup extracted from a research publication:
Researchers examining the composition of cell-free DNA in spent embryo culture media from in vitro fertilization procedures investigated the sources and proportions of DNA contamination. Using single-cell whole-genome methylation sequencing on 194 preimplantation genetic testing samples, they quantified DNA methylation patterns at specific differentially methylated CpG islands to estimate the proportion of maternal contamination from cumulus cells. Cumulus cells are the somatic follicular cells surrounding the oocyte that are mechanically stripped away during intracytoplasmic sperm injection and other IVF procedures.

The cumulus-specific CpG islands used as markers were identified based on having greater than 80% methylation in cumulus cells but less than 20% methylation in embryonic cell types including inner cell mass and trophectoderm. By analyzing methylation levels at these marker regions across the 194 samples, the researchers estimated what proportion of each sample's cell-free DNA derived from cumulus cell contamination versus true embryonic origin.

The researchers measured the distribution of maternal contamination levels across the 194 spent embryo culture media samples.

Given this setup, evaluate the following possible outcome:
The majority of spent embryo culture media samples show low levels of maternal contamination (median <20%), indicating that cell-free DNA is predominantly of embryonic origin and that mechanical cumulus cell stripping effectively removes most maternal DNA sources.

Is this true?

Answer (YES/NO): NO